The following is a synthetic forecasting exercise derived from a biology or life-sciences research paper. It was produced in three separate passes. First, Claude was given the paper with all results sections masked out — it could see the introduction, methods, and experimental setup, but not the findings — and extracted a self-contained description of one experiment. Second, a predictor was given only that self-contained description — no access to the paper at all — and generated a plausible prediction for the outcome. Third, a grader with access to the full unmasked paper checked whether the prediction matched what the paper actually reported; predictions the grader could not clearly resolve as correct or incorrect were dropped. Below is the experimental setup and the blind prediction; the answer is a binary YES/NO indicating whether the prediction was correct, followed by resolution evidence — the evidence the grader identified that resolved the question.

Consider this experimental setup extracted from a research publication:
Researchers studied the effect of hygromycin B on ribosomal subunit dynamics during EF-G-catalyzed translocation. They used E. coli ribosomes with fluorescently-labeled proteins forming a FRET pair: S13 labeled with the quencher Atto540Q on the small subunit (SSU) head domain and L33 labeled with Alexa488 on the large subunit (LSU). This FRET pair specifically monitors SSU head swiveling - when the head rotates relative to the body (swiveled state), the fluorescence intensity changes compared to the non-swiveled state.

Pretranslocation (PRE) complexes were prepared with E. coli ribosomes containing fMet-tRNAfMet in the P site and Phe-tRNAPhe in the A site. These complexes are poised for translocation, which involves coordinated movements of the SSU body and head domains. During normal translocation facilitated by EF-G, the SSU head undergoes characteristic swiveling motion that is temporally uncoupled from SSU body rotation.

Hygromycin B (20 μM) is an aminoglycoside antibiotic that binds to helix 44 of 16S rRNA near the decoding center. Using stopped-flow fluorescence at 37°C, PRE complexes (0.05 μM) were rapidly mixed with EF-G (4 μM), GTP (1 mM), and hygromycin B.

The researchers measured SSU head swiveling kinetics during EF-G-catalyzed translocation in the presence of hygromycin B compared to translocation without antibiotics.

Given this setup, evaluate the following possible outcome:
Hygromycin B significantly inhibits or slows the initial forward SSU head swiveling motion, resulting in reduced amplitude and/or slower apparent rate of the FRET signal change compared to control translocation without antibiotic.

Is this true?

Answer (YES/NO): NO